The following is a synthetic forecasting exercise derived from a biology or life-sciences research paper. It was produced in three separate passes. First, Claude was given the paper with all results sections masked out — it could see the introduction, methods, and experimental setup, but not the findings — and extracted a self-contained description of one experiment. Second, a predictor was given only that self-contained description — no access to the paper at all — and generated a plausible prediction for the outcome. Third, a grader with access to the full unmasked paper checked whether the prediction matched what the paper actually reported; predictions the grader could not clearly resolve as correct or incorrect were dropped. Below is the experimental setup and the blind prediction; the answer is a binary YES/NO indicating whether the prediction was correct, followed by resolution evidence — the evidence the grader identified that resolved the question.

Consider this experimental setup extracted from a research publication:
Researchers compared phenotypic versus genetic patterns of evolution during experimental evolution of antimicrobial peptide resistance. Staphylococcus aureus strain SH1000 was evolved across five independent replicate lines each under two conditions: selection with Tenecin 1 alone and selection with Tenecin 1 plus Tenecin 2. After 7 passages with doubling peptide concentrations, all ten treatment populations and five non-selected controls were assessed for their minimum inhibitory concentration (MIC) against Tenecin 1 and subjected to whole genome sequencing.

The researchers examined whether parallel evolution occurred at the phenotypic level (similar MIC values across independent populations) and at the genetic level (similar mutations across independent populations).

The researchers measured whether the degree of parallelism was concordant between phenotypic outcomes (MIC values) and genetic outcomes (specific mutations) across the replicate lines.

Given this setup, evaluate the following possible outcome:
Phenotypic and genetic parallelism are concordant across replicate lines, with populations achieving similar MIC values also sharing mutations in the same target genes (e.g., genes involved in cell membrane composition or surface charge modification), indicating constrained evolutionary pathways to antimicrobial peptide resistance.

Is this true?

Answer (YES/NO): NO